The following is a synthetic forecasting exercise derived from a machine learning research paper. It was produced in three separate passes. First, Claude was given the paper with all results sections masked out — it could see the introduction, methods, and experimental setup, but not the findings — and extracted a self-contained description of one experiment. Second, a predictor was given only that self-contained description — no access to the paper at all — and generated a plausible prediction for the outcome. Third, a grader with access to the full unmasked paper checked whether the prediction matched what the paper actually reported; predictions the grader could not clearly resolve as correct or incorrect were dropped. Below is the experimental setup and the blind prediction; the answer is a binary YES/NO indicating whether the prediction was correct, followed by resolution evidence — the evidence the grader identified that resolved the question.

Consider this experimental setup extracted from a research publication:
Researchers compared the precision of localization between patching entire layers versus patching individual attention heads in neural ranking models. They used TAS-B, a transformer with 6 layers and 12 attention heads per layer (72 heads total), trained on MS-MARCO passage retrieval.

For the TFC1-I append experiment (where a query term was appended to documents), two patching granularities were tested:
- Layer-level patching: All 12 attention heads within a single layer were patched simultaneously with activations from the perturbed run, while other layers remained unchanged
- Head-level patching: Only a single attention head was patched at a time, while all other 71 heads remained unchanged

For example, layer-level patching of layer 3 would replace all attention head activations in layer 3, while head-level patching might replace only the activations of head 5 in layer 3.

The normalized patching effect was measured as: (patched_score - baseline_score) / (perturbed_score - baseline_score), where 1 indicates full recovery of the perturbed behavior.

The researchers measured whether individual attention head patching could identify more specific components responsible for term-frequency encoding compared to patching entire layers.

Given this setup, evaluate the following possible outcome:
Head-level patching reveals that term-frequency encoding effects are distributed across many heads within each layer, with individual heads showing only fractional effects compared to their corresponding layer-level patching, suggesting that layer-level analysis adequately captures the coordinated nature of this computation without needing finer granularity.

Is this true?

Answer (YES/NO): NO